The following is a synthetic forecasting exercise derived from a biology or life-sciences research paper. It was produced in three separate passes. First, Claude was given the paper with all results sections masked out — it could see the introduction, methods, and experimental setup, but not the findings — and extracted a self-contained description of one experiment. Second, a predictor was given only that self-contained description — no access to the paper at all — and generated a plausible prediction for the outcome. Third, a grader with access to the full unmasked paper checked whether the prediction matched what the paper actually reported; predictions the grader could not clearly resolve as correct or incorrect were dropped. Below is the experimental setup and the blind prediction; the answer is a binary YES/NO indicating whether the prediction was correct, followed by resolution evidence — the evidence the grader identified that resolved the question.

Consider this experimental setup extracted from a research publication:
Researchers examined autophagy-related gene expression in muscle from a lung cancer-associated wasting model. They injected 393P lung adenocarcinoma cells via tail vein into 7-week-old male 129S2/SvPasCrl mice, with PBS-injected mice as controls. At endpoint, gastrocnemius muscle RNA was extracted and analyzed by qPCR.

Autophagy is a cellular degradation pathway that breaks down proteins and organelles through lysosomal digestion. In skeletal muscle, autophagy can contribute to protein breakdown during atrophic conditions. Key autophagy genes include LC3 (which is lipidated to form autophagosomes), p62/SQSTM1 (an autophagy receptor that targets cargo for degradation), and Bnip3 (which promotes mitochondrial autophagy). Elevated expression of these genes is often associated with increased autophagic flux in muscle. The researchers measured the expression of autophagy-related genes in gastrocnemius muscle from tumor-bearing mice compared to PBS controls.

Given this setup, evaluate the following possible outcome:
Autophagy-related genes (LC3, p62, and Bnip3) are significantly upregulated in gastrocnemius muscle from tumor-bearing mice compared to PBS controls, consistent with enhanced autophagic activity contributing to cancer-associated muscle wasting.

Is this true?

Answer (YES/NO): NO